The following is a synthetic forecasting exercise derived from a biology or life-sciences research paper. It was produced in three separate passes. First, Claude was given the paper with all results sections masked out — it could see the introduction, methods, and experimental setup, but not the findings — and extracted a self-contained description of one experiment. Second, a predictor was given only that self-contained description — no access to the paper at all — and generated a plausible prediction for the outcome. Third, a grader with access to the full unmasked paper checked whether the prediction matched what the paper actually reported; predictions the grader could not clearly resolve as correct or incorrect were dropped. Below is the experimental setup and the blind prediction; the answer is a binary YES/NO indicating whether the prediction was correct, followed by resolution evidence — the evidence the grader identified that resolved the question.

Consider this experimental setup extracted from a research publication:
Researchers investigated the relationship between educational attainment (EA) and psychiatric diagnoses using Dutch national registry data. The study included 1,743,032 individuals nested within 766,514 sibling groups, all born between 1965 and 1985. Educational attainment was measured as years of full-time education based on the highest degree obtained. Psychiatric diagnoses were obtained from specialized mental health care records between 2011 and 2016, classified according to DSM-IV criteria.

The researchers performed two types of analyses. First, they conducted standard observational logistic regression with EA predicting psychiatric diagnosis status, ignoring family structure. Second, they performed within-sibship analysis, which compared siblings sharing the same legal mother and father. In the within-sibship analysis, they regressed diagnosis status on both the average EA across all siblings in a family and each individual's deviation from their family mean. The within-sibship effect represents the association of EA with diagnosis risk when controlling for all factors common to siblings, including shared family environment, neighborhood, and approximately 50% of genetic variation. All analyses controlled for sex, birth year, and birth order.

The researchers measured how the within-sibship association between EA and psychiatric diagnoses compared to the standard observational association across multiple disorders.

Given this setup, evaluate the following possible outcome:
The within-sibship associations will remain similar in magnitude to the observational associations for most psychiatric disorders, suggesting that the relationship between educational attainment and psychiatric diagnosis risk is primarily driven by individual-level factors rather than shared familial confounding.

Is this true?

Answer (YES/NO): NO